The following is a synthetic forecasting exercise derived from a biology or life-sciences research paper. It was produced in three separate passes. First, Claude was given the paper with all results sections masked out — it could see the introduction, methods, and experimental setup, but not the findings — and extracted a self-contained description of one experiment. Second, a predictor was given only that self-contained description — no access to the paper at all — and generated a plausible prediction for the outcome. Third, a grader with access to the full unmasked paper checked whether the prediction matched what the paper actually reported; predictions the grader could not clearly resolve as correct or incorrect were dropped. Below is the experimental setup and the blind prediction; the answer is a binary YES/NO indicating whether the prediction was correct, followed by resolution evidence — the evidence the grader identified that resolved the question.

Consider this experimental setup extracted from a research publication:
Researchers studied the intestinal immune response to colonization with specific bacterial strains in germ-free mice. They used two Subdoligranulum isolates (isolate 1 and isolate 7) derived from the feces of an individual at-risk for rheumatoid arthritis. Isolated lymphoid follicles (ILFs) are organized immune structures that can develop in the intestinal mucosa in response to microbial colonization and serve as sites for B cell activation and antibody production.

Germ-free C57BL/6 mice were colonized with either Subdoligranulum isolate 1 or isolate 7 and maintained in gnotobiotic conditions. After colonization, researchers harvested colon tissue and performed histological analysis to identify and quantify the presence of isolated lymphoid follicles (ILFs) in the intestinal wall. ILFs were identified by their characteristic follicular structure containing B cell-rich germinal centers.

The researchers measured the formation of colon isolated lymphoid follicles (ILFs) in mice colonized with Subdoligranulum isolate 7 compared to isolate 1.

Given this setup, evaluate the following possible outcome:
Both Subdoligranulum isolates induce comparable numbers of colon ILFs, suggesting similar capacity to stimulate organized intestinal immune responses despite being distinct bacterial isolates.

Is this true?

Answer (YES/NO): NO